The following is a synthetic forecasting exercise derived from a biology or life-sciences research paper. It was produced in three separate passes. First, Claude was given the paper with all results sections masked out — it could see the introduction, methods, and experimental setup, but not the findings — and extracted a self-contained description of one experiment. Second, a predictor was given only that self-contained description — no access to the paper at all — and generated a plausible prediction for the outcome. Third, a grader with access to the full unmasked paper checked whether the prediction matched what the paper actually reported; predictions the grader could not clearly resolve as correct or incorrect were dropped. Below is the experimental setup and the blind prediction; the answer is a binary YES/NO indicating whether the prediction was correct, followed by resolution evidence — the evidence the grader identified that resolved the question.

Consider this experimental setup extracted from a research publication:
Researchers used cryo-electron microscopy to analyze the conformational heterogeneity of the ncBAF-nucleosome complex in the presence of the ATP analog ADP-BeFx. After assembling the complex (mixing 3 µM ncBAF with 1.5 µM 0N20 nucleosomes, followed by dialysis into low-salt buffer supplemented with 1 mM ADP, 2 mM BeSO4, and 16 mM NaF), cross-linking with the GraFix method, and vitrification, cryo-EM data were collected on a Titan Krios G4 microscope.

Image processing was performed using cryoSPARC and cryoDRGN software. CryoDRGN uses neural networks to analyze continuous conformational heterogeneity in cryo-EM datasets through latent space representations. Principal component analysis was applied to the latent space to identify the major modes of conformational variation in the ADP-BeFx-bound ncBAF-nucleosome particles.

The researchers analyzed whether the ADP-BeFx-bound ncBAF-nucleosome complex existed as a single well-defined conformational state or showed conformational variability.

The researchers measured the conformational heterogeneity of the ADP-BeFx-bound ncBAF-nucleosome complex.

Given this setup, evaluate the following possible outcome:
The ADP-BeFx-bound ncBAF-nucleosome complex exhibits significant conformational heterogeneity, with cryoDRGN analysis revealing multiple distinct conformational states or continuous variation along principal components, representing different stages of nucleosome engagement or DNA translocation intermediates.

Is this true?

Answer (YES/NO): YES